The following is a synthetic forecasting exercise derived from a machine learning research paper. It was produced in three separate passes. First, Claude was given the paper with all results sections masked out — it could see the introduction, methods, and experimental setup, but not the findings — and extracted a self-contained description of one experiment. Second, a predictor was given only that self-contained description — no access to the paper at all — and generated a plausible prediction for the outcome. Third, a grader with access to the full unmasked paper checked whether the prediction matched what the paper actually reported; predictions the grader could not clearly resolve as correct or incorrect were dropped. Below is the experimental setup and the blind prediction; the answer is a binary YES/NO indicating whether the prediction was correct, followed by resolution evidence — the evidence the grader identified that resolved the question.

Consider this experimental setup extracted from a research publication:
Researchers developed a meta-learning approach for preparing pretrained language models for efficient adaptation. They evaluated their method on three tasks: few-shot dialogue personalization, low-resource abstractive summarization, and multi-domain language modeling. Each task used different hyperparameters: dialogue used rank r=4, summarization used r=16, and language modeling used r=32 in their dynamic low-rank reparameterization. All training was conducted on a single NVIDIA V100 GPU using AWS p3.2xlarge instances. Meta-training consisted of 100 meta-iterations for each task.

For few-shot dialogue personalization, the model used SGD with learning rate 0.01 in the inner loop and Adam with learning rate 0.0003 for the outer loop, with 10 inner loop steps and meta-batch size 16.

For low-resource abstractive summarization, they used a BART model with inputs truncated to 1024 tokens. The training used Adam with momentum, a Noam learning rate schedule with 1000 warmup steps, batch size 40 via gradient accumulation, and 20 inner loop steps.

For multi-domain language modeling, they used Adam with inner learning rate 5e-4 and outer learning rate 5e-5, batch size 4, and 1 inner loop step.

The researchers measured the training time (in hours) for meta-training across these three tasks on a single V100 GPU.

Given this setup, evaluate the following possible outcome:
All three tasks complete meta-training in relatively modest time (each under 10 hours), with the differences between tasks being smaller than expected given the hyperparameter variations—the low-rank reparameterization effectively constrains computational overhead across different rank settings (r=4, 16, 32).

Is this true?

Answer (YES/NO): NO